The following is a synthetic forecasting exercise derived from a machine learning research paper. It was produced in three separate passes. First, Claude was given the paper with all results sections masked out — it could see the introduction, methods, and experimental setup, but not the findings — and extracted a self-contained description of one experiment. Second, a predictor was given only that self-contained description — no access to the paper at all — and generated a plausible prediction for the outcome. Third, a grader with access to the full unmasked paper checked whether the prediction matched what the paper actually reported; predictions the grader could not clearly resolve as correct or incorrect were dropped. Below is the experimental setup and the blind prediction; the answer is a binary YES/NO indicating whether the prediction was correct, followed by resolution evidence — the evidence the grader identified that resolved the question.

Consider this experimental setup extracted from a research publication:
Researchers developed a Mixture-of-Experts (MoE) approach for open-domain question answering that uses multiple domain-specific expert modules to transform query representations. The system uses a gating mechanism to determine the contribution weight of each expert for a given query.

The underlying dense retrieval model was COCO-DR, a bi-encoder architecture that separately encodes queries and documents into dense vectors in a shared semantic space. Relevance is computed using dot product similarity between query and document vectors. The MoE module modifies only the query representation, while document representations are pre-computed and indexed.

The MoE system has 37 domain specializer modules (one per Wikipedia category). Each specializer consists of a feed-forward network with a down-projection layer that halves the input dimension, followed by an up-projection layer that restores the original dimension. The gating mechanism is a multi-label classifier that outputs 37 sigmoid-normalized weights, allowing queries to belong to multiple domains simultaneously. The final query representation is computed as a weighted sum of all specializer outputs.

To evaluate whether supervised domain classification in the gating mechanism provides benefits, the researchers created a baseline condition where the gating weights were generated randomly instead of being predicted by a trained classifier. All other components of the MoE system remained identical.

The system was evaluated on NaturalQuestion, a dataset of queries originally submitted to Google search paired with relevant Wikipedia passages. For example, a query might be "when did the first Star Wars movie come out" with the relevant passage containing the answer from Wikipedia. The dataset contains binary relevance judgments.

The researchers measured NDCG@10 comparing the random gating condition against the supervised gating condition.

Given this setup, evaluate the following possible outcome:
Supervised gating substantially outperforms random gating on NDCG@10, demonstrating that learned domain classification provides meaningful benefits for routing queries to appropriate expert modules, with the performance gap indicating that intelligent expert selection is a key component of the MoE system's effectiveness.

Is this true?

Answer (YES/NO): YES